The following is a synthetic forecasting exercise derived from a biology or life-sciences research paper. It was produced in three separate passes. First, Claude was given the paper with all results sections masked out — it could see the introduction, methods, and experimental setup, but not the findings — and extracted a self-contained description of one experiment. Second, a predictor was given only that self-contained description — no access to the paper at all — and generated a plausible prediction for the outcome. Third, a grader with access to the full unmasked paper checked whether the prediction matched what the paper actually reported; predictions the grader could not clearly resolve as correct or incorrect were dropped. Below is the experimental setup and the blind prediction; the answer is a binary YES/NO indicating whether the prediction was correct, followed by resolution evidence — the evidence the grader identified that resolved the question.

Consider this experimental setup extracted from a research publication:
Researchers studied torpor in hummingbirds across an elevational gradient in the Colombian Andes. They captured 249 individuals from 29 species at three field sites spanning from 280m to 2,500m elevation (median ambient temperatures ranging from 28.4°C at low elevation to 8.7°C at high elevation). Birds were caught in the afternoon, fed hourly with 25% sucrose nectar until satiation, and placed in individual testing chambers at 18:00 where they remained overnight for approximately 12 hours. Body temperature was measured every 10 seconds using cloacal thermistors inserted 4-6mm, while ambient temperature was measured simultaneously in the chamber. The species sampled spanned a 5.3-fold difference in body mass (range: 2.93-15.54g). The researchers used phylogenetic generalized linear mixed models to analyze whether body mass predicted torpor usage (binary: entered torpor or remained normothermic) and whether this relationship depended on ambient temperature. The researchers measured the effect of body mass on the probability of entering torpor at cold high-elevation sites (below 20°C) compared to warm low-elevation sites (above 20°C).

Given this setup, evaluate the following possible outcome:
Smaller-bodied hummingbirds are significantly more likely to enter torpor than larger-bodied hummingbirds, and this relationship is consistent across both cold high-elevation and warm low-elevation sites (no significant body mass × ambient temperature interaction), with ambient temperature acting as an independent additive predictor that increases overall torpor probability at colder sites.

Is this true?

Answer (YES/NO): NO